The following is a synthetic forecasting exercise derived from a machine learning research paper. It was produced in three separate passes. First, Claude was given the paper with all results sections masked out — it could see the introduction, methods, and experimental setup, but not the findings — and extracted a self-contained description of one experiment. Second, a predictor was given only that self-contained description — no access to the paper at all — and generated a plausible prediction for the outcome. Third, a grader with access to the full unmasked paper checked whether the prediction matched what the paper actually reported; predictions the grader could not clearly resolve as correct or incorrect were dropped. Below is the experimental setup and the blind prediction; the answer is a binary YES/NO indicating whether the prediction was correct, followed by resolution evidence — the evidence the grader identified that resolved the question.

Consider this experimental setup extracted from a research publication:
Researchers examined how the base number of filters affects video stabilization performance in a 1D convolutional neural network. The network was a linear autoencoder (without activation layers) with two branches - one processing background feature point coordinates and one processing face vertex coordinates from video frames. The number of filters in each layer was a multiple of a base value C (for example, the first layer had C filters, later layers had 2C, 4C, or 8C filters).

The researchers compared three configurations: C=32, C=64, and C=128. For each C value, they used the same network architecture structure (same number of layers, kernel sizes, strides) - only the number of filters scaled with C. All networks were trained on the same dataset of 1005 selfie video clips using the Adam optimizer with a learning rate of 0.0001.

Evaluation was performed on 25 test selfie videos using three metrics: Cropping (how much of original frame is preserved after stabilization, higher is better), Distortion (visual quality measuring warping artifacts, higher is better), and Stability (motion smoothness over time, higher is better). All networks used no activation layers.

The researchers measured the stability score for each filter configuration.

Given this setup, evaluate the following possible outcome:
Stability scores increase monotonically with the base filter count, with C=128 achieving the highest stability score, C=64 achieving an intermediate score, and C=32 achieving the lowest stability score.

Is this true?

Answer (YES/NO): YES